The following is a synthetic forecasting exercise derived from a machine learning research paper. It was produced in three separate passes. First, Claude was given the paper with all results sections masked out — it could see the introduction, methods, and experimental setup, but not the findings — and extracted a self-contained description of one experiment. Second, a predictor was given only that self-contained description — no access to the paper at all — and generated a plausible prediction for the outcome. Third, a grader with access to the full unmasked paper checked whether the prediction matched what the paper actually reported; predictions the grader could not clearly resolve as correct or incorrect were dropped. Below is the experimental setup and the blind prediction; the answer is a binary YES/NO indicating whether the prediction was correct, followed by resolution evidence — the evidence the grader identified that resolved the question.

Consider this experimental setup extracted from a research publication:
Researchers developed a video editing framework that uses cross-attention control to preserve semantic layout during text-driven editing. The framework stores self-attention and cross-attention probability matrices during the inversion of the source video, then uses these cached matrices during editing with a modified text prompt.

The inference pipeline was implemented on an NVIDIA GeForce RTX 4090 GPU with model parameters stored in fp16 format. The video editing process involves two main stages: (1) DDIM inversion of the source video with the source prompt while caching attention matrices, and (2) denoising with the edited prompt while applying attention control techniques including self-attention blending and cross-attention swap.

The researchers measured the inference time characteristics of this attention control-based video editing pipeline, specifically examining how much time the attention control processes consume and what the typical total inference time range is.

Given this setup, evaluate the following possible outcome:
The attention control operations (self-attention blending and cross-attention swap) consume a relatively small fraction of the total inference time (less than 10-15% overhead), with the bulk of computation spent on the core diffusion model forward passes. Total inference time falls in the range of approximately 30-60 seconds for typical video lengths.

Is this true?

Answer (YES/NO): NO